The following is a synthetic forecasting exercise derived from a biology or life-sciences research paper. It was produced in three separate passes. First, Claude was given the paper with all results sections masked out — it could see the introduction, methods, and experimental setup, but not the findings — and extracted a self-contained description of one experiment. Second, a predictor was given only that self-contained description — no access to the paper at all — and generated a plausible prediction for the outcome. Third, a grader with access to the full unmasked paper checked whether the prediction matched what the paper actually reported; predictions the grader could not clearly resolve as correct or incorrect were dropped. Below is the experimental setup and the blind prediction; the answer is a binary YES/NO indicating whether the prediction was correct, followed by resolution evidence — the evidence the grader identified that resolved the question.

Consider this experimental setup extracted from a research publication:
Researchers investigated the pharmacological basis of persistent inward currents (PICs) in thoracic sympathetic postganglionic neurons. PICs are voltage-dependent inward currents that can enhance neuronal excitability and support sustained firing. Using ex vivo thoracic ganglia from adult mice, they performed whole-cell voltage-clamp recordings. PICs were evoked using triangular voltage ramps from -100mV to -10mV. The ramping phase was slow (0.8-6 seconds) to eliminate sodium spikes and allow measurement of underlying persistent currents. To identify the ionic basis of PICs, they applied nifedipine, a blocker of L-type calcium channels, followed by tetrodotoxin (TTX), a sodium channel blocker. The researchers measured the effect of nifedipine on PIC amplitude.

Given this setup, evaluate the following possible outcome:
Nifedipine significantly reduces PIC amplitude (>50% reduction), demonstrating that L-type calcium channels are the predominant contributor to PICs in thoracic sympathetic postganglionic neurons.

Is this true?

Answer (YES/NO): YES